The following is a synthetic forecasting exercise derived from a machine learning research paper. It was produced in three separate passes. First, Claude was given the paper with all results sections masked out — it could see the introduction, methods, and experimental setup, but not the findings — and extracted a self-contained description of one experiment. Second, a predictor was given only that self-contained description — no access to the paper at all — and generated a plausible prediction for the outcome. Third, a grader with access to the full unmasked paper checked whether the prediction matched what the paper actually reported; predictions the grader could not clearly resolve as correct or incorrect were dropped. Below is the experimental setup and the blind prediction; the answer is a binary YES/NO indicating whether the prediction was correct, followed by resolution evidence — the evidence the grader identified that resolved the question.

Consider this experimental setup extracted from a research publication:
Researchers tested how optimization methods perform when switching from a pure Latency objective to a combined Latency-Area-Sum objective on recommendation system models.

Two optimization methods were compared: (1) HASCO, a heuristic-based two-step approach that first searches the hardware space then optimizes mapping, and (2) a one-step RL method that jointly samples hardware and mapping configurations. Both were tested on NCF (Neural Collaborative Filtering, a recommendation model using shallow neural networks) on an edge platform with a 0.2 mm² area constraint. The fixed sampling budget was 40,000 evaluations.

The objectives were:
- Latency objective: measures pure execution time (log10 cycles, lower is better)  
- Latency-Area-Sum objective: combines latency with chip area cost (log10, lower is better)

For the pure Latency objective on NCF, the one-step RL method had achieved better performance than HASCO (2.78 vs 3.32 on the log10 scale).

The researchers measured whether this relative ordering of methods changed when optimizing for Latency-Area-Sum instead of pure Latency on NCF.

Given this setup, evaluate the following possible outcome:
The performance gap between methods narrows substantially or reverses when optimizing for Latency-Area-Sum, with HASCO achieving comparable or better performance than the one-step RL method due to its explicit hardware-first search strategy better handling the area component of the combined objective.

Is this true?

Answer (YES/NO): YES